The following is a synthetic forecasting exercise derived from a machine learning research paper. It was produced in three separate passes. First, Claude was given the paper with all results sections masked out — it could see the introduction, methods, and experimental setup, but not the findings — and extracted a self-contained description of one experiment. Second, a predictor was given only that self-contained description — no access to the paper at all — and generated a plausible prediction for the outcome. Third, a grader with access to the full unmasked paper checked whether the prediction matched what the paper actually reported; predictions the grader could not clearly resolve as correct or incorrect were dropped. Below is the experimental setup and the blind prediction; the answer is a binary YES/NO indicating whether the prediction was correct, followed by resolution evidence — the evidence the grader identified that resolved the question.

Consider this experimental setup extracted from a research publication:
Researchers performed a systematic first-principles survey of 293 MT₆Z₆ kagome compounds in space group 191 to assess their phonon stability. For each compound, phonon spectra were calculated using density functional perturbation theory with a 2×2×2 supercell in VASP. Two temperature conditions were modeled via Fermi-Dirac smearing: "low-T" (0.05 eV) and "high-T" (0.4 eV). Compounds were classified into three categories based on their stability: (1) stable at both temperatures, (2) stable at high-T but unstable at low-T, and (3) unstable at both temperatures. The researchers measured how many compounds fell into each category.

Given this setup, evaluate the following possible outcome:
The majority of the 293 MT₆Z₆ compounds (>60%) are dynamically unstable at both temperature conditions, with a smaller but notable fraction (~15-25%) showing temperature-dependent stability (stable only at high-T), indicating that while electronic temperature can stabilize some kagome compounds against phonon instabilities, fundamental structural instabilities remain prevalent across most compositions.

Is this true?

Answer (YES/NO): NO